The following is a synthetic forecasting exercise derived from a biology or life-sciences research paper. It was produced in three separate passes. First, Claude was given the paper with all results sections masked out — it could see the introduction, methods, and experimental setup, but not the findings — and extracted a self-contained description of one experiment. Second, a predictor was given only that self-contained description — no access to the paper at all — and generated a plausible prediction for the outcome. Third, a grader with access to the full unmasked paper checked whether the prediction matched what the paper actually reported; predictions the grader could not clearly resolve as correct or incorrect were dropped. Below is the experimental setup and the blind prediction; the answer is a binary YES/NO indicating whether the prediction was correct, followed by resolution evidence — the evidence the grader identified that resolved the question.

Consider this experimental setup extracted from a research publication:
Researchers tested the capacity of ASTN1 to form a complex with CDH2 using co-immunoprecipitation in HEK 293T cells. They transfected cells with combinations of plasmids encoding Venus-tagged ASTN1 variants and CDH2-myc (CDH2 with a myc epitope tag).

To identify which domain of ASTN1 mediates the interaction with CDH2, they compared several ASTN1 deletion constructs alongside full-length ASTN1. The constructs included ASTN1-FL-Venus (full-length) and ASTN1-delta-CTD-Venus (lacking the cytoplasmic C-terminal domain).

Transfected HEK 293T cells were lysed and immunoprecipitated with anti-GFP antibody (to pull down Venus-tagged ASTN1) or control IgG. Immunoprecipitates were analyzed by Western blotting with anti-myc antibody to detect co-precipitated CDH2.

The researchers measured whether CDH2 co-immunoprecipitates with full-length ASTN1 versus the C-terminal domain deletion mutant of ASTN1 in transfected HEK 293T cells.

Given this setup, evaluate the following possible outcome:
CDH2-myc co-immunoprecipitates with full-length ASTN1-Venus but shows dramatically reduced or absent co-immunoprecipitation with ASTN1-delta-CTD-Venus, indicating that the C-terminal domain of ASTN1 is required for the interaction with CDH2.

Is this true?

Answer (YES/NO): YES